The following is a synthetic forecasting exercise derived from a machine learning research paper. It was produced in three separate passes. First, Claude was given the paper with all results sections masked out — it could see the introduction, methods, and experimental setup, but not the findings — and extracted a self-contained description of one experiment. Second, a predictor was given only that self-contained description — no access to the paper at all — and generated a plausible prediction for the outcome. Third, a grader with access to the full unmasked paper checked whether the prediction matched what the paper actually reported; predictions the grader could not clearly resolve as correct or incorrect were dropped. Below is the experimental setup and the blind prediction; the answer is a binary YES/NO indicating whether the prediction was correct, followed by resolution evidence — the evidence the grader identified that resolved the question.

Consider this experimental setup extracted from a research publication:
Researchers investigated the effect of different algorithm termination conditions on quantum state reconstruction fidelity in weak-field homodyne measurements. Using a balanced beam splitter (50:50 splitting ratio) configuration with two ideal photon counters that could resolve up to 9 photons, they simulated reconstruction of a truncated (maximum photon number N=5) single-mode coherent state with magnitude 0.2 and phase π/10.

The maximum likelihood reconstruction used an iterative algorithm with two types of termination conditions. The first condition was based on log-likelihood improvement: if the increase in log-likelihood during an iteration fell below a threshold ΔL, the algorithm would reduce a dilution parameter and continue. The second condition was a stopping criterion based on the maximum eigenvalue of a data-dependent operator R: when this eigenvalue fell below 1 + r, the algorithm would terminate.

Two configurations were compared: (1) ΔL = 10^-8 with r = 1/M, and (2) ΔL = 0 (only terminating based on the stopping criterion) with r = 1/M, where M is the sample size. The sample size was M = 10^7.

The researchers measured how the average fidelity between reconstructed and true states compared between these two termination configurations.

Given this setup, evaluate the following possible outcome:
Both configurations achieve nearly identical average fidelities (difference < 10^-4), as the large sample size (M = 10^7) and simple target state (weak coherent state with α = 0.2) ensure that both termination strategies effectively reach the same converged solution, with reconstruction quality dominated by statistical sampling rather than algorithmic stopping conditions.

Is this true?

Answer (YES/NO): NO